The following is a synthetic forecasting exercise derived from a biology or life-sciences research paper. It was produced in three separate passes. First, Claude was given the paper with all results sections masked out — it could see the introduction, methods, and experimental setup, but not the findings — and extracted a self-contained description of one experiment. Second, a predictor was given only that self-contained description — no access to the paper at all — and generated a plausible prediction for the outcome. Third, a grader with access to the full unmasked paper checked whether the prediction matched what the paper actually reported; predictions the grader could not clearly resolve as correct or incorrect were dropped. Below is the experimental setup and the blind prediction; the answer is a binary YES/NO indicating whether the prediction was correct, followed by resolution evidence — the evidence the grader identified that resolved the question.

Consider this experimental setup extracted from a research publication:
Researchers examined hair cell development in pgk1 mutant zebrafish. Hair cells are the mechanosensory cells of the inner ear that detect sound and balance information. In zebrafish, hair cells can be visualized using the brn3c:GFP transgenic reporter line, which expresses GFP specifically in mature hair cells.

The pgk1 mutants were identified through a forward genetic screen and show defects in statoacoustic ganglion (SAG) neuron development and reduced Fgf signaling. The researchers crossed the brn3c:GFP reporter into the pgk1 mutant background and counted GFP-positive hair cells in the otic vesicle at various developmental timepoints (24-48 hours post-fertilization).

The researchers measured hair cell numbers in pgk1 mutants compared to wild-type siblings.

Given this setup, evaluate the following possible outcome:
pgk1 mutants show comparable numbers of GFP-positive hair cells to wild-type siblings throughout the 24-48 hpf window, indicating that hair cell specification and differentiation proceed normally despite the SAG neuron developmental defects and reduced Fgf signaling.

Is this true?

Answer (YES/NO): NO